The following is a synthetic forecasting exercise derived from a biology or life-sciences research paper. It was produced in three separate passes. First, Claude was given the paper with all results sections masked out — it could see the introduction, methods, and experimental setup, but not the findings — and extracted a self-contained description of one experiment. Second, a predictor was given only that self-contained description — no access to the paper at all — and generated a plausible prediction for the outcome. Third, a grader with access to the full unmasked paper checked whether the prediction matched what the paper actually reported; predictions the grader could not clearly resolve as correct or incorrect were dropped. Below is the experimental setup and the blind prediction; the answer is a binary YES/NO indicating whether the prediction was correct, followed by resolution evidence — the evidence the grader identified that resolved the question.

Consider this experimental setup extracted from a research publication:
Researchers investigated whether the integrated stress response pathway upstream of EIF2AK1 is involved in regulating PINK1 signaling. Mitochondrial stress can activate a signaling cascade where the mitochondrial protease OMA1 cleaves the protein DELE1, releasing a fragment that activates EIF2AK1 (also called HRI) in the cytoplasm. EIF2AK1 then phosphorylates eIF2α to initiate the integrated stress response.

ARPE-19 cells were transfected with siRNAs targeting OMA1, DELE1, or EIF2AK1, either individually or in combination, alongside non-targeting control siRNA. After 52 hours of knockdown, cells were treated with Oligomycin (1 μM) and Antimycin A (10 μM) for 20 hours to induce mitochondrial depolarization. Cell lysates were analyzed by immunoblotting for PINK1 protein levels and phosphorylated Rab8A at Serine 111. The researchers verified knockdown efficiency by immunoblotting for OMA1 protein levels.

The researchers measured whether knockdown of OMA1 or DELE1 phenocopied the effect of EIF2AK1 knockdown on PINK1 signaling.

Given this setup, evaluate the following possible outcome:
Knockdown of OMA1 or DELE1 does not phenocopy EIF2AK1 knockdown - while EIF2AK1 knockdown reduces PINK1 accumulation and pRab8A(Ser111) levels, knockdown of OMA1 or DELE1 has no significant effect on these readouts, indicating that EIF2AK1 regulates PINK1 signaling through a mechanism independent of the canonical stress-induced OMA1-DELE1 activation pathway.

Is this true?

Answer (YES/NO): NO